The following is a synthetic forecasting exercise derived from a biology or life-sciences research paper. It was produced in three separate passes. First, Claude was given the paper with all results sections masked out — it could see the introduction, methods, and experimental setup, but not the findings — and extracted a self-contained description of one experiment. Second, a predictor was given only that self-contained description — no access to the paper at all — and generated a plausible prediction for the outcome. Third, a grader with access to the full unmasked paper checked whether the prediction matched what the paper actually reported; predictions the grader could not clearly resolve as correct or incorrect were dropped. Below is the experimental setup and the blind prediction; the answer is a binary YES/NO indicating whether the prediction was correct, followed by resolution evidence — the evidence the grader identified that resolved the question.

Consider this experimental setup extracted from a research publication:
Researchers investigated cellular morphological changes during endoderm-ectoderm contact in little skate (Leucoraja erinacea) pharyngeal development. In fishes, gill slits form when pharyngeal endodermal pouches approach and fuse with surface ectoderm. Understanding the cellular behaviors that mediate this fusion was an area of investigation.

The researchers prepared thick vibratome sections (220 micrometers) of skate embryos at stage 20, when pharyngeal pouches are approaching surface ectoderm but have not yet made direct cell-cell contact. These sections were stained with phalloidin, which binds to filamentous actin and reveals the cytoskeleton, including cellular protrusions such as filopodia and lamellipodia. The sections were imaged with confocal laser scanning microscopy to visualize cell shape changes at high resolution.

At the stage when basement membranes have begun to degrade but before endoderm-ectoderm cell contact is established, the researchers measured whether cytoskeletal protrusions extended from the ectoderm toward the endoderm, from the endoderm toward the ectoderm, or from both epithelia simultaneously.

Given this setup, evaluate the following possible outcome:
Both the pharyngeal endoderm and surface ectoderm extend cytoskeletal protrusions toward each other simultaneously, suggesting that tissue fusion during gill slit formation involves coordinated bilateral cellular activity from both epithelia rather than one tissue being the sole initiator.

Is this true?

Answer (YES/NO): NO